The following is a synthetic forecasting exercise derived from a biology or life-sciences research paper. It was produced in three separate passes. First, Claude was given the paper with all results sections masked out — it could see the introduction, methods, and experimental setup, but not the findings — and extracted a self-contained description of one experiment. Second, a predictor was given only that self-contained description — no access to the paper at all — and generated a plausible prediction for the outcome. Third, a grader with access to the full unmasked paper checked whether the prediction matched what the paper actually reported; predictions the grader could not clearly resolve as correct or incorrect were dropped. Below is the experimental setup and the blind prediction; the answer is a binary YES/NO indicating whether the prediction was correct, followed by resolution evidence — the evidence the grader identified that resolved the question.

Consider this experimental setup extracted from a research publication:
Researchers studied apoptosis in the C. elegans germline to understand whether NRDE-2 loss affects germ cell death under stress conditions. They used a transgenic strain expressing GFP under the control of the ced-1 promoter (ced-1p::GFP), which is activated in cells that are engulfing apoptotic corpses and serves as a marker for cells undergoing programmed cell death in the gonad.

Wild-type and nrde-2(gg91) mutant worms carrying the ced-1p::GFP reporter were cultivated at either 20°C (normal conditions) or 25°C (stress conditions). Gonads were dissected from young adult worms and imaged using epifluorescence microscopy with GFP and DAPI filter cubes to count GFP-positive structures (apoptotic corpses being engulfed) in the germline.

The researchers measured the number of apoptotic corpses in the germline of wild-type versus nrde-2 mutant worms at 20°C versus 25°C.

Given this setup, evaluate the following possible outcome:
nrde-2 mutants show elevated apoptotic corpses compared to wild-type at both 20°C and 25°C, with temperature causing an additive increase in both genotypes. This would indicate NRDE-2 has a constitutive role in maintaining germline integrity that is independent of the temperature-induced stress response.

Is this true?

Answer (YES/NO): NO